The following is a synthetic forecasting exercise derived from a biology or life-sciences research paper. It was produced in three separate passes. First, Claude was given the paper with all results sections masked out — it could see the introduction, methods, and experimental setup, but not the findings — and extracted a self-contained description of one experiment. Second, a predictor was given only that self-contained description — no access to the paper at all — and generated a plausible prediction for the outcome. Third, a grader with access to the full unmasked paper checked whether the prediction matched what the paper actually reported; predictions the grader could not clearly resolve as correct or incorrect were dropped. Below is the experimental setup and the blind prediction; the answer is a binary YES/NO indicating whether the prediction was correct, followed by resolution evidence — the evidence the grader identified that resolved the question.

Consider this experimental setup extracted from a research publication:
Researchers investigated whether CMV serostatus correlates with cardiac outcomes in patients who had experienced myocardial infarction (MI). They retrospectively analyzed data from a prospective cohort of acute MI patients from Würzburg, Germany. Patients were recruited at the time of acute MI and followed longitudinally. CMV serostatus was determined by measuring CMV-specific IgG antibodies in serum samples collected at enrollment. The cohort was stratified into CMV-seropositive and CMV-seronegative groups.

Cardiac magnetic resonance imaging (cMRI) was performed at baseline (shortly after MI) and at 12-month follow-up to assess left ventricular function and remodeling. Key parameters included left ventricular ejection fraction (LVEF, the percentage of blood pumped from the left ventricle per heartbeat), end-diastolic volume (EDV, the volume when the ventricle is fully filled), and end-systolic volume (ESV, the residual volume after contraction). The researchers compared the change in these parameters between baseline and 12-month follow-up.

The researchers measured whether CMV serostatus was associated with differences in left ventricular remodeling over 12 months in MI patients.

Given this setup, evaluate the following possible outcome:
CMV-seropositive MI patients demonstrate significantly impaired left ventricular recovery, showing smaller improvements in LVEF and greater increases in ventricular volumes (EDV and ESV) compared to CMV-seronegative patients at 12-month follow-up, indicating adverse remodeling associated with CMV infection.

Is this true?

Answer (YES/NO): NO